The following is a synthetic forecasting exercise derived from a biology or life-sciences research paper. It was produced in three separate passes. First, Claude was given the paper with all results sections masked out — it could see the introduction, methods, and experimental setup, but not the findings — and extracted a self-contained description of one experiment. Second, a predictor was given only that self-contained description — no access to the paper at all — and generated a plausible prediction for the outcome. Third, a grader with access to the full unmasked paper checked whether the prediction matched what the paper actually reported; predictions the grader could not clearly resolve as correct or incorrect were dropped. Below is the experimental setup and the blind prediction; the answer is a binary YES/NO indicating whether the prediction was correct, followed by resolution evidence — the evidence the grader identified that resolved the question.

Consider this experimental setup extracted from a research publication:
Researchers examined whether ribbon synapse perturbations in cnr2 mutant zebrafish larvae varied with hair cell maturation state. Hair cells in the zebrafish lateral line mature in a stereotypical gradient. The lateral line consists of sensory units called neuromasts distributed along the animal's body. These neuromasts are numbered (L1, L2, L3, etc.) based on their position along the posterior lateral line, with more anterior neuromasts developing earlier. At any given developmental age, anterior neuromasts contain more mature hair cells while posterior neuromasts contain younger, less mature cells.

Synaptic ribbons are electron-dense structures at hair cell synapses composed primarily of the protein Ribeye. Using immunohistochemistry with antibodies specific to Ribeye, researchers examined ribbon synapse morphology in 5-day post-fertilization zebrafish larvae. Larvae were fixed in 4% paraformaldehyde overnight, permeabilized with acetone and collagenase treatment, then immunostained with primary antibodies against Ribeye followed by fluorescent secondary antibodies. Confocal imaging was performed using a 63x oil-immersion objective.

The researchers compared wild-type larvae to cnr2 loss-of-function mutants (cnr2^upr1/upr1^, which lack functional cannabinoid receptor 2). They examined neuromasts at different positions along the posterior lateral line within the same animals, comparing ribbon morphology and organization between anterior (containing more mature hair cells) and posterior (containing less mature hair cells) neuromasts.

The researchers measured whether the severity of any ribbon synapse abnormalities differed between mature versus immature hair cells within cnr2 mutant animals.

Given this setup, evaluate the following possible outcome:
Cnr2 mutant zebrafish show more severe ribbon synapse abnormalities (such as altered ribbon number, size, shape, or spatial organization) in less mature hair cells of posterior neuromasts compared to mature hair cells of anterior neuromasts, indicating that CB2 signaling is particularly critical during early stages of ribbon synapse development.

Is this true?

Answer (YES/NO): NO